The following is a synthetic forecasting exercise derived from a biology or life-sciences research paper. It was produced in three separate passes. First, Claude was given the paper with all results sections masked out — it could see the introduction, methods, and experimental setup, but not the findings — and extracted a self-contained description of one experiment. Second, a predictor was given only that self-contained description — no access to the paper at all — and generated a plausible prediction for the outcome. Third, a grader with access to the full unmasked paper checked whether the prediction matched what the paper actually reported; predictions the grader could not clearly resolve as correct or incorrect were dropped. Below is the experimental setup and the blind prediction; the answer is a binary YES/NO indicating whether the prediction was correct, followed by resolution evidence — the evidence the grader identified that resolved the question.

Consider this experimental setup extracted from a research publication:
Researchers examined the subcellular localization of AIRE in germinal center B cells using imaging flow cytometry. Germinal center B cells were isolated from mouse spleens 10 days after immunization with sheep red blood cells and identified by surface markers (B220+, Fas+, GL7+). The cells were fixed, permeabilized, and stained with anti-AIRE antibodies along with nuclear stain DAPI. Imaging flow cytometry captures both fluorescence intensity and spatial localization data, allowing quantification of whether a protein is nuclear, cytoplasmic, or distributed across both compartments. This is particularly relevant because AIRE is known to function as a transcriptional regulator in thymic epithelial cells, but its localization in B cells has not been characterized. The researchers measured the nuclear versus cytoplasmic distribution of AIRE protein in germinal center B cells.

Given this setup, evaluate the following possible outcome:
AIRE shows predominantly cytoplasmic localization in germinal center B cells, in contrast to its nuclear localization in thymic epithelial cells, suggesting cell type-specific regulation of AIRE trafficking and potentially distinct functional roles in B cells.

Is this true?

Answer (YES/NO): NO